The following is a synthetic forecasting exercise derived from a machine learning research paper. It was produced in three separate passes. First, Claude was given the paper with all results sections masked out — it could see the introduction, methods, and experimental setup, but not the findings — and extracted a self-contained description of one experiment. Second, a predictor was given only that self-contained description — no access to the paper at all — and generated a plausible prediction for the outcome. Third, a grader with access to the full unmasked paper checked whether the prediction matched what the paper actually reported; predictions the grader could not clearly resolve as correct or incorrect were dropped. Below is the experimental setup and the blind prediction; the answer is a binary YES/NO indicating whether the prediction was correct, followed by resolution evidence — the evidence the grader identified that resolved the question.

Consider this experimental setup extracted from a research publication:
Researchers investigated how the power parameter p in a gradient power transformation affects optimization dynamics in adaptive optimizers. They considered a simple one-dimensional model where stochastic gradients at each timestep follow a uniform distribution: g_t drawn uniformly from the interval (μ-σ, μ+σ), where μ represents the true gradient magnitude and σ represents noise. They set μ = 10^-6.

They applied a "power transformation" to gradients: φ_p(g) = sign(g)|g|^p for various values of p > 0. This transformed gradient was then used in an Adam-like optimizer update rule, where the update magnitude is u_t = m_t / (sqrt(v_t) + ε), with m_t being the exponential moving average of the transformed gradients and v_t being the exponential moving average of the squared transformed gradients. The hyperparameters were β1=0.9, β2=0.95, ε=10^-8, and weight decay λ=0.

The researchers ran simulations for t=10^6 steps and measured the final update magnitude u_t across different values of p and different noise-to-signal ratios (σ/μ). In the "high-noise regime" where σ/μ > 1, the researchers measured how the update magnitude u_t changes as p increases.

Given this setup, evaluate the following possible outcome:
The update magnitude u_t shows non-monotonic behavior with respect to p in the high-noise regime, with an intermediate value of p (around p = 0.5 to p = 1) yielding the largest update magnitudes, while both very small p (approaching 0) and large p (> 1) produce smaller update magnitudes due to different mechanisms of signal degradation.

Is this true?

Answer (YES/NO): NO